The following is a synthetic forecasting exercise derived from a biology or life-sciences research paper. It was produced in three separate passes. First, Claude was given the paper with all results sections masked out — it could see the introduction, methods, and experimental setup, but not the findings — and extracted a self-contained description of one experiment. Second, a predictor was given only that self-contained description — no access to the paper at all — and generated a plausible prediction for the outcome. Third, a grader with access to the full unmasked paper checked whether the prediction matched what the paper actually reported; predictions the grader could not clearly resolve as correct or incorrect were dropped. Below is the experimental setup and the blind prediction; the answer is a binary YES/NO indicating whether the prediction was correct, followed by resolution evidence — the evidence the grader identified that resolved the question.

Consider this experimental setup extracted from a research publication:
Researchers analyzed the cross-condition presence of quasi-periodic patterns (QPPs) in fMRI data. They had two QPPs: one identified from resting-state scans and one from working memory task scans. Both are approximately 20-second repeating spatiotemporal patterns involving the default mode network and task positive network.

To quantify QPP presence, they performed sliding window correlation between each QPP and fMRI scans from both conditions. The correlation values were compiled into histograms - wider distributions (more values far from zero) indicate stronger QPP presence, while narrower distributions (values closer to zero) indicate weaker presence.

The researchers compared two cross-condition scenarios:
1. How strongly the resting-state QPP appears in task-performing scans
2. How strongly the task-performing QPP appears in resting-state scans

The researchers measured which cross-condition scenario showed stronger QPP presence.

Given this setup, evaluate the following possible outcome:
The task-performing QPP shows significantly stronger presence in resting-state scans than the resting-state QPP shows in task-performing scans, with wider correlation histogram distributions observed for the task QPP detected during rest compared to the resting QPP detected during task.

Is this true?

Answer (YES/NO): NO